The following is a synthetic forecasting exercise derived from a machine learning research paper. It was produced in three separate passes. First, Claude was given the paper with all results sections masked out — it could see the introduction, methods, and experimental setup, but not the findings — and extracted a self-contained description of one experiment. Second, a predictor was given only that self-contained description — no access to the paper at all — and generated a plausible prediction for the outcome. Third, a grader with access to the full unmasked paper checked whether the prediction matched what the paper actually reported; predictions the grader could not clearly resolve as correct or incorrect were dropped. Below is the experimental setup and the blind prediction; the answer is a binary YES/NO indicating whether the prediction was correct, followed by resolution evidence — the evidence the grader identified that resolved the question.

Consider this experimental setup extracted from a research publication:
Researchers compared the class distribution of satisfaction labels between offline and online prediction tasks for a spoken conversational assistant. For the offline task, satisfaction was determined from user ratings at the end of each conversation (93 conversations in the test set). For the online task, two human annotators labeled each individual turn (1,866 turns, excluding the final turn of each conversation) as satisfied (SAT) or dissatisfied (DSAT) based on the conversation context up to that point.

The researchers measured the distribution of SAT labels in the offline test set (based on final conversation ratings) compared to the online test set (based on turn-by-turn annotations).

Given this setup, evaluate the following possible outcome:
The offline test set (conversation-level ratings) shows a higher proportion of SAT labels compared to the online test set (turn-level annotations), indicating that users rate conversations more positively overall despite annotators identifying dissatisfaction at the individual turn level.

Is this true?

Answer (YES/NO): NO